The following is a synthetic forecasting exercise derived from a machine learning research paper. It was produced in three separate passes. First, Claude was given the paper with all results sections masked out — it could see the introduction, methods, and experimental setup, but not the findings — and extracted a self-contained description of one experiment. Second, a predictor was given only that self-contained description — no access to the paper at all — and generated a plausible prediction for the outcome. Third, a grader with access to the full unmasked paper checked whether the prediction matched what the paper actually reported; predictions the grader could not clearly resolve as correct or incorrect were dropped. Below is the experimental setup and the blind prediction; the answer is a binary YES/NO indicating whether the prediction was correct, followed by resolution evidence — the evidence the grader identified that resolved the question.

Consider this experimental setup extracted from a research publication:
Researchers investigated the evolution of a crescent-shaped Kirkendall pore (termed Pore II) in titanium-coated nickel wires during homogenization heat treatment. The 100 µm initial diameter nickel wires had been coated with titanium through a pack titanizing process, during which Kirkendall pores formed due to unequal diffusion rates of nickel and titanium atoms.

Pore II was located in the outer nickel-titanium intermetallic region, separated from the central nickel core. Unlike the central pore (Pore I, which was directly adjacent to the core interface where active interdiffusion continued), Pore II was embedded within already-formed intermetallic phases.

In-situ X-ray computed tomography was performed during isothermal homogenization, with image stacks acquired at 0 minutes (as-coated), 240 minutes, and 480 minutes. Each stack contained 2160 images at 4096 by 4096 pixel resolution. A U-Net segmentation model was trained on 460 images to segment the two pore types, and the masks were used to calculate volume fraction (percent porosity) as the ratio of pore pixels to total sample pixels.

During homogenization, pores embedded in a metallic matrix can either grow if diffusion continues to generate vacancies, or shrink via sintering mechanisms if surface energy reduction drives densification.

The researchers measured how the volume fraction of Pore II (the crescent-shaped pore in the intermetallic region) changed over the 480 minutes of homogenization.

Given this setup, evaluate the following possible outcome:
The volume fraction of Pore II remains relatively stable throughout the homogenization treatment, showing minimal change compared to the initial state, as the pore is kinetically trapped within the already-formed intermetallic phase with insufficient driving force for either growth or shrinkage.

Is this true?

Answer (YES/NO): NO